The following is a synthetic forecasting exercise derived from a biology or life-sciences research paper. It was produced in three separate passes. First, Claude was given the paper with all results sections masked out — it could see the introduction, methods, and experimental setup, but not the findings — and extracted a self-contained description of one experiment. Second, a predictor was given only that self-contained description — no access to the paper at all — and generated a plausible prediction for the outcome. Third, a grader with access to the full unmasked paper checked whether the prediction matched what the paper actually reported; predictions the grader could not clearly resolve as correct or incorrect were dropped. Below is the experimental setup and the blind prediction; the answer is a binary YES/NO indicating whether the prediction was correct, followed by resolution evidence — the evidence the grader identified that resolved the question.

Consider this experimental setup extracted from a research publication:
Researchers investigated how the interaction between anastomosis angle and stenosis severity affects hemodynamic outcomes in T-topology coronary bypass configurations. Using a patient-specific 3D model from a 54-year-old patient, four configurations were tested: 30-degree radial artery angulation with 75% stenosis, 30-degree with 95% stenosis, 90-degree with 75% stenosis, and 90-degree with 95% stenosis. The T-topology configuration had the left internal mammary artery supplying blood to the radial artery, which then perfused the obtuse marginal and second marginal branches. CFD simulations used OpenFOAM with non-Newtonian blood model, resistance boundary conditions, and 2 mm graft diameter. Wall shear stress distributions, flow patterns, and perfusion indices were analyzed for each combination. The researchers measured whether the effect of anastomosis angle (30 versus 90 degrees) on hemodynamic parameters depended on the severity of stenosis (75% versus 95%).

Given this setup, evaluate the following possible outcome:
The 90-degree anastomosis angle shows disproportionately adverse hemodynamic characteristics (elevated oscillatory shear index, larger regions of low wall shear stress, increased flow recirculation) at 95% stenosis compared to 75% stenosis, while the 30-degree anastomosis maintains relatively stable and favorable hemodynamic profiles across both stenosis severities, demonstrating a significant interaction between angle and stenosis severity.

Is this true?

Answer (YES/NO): NO